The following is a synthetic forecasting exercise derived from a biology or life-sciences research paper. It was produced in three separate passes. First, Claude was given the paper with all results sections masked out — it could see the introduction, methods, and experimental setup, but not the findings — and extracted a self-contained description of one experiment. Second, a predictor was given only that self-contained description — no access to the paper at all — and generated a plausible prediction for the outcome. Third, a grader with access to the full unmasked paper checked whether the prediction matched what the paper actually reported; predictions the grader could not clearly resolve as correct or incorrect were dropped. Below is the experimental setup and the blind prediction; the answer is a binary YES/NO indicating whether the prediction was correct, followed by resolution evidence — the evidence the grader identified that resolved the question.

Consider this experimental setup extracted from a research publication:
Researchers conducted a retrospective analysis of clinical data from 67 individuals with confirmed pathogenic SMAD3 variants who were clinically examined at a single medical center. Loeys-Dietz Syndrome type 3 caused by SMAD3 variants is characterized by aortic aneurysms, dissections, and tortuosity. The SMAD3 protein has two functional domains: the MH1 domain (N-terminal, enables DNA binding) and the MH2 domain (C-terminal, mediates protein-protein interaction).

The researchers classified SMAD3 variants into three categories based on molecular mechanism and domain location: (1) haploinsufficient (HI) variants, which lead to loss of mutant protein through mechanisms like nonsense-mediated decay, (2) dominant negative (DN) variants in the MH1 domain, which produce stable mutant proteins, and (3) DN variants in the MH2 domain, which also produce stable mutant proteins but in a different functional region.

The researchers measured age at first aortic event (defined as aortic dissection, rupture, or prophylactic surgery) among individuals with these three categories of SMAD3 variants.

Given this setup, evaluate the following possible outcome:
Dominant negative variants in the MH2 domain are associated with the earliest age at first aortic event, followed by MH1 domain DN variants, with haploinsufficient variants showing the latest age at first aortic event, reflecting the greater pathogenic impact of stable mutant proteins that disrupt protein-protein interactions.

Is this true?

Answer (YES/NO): NO